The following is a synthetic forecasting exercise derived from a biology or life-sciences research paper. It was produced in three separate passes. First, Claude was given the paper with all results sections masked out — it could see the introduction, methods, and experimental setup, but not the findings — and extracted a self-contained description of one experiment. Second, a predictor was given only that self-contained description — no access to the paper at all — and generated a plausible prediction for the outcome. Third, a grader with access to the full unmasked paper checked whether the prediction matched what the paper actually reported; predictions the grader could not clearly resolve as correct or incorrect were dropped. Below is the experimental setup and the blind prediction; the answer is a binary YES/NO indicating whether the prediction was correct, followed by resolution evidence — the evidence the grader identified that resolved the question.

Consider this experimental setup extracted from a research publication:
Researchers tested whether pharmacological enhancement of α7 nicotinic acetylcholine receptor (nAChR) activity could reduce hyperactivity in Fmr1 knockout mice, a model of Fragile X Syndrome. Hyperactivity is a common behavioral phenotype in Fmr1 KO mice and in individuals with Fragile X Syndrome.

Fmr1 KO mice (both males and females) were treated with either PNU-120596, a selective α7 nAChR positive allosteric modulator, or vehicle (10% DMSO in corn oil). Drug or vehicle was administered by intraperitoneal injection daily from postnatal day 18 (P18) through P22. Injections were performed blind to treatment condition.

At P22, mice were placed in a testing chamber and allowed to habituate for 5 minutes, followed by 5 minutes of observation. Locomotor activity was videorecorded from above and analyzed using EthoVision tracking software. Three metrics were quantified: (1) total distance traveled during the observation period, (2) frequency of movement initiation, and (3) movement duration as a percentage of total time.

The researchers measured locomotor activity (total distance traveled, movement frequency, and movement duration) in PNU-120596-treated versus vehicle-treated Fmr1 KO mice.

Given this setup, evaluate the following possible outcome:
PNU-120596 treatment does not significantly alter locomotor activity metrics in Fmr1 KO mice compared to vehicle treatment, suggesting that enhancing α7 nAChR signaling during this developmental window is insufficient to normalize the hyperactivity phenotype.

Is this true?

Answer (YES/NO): NO